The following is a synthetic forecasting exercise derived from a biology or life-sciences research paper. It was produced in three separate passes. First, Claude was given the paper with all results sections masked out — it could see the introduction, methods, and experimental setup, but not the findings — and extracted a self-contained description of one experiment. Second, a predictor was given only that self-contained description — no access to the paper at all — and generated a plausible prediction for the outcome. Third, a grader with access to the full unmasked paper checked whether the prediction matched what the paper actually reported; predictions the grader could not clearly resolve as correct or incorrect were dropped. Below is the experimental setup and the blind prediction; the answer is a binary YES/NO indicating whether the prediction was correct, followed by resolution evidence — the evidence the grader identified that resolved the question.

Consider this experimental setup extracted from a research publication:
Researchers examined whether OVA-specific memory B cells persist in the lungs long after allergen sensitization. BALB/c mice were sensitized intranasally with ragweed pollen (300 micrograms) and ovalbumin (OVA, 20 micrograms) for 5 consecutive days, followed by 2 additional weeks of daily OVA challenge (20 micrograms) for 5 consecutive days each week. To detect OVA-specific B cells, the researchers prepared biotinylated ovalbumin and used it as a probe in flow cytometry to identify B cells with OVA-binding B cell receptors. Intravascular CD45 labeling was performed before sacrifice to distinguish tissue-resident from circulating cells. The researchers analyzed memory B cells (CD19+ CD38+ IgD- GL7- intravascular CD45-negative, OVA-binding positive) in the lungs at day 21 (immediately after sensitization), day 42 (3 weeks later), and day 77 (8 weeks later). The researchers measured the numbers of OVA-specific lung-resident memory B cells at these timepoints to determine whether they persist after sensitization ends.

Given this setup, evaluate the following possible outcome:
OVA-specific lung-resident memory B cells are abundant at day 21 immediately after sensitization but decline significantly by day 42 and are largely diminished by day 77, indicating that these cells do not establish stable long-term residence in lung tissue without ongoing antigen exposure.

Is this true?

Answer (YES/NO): NO